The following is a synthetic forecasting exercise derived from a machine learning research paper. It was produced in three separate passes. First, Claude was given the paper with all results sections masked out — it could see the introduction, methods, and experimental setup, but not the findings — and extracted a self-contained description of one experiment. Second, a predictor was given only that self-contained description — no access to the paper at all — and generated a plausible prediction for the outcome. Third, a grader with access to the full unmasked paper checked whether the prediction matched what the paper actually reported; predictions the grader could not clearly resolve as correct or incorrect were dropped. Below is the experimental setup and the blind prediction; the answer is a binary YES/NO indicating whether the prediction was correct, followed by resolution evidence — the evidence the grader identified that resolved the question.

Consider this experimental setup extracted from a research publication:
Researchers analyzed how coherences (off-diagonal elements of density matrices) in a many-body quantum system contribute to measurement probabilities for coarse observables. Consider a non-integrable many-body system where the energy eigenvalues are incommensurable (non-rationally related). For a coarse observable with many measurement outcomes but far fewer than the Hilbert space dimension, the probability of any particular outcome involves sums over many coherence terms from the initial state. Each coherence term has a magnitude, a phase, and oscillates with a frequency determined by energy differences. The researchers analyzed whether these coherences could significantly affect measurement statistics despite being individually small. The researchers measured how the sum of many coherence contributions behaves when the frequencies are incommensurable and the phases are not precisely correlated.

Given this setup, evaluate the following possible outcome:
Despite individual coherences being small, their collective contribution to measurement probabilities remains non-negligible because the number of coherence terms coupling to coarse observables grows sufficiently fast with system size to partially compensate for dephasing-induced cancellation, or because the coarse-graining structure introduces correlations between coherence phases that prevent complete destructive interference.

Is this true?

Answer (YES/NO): NO